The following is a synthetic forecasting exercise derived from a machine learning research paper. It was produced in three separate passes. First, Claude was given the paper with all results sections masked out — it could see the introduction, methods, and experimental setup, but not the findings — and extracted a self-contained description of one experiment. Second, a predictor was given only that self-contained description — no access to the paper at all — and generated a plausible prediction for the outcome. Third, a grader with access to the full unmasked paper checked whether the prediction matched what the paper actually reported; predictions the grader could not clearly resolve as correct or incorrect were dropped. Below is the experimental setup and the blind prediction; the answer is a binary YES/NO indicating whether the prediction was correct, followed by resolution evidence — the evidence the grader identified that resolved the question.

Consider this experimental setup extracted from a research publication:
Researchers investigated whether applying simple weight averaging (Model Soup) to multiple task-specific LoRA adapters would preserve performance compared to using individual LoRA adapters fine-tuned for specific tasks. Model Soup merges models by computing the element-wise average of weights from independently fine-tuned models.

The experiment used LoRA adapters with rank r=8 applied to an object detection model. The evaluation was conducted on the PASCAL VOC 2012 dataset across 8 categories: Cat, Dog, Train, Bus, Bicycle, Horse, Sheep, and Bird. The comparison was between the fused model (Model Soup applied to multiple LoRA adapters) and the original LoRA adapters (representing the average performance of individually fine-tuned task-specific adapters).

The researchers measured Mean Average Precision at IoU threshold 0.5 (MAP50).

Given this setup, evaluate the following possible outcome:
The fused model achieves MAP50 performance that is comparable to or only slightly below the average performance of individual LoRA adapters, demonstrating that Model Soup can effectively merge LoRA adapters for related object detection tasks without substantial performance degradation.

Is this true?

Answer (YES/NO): NO